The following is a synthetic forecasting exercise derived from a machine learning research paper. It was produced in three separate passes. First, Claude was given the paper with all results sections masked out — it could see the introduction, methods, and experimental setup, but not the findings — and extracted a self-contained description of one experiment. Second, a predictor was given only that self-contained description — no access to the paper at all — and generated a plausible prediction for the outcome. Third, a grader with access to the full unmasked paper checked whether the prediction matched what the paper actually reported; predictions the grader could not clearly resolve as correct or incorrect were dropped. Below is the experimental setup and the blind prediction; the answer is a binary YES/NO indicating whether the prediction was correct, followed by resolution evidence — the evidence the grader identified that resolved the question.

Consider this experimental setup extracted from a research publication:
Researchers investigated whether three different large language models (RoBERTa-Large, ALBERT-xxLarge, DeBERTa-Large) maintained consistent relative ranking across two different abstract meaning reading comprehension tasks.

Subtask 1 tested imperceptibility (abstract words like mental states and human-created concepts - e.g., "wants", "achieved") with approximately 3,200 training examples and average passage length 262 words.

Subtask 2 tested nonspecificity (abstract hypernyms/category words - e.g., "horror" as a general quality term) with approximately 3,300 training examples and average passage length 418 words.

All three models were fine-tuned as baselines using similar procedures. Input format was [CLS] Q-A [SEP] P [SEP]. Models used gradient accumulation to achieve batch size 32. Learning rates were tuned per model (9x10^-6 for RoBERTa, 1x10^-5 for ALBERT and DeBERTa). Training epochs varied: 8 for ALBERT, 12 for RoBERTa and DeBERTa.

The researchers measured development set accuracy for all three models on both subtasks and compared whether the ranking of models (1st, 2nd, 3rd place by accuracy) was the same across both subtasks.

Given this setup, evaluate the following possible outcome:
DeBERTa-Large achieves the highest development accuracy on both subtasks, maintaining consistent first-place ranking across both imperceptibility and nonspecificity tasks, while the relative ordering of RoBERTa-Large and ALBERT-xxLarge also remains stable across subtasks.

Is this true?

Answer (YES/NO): NO